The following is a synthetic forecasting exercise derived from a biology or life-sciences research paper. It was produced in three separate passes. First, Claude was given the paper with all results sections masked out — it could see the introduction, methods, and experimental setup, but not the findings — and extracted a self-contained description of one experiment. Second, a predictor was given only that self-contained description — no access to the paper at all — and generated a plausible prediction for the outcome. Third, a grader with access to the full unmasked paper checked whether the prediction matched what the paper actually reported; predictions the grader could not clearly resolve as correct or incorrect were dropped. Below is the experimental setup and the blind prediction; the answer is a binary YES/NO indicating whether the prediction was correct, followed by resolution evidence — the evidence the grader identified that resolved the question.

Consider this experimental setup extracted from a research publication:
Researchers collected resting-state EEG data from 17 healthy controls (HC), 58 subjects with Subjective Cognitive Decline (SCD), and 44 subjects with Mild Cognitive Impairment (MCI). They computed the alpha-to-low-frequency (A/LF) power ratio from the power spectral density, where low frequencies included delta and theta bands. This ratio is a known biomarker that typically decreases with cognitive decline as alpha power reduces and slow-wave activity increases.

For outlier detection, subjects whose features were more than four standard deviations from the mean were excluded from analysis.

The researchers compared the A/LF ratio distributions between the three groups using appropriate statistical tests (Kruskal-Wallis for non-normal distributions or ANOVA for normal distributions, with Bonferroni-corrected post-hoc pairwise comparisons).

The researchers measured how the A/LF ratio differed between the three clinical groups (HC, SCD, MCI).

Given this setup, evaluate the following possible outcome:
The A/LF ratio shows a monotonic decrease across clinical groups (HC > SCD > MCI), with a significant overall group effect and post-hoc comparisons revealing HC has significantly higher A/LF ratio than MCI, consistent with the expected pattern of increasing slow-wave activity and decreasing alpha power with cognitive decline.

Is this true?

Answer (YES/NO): NO